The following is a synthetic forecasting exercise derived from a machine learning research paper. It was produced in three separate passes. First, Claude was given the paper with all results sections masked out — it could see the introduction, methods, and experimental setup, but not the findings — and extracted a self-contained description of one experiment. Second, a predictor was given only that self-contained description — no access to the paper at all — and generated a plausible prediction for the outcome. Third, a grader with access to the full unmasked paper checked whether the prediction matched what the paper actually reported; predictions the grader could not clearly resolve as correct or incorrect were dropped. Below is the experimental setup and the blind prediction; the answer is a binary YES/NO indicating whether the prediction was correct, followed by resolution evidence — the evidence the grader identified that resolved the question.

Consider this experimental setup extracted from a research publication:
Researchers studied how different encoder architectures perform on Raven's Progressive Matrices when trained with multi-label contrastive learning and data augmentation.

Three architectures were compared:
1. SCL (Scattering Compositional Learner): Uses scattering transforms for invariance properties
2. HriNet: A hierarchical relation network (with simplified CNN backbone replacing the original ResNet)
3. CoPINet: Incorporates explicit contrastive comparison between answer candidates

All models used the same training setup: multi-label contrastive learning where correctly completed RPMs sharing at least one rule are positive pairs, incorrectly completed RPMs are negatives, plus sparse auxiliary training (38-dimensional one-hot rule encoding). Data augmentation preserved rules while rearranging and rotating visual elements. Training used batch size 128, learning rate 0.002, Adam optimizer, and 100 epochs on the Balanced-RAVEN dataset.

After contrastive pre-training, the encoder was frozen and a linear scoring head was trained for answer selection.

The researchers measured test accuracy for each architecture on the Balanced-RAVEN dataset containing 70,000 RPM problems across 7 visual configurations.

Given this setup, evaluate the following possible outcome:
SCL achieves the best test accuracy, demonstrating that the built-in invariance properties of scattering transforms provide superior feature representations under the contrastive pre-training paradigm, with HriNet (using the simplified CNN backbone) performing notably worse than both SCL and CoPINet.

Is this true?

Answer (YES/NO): NO